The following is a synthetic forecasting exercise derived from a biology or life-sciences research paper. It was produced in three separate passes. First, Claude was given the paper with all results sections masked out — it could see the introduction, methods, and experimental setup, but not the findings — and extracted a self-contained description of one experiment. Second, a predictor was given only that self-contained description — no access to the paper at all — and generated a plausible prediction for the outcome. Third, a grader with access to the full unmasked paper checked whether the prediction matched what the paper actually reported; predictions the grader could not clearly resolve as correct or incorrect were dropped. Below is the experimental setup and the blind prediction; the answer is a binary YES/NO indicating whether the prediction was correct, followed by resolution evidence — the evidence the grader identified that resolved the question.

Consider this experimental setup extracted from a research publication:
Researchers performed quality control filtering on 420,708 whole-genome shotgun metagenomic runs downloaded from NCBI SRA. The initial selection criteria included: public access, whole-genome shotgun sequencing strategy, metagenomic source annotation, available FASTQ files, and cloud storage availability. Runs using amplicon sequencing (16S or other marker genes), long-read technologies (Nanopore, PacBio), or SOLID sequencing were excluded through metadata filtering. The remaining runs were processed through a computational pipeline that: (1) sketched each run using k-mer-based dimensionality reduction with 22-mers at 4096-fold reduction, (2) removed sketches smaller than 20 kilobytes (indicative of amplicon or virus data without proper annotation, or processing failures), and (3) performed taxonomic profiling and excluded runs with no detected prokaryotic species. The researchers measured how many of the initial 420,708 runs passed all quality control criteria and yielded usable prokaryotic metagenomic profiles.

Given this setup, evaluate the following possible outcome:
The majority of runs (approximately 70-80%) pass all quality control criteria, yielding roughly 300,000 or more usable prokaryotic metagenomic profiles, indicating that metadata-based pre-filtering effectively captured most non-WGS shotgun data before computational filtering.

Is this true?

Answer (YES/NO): NO